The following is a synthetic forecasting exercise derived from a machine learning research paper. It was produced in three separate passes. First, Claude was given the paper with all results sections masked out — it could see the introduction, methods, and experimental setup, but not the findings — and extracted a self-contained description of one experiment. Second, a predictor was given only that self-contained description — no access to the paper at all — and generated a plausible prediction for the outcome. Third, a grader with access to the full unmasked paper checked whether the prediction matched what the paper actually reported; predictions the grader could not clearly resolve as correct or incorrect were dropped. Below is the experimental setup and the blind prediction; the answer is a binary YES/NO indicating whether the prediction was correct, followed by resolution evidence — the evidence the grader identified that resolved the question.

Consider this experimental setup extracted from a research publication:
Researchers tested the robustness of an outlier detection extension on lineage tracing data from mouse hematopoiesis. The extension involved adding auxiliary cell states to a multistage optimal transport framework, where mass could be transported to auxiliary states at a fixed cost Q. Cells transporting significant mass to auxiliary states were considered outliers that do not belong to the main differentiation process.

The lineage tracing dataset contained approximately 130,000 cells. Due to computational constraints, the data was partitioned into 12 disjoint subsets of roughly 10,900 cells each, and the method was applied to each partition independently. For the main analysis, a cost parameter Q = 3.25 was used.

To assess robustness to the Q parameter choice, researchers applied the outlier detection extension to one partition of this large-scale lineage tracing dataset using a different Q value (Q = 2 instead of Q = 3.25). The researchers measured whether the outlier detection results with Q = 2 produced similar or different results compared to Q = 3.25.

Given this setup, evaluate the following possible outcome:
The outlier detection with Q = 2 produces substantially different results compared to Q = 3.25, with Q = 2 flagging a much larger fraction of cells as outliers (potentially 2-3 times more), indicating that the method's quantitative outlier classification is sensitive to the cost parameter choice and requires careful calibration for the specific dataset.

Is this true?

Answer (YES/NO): NO